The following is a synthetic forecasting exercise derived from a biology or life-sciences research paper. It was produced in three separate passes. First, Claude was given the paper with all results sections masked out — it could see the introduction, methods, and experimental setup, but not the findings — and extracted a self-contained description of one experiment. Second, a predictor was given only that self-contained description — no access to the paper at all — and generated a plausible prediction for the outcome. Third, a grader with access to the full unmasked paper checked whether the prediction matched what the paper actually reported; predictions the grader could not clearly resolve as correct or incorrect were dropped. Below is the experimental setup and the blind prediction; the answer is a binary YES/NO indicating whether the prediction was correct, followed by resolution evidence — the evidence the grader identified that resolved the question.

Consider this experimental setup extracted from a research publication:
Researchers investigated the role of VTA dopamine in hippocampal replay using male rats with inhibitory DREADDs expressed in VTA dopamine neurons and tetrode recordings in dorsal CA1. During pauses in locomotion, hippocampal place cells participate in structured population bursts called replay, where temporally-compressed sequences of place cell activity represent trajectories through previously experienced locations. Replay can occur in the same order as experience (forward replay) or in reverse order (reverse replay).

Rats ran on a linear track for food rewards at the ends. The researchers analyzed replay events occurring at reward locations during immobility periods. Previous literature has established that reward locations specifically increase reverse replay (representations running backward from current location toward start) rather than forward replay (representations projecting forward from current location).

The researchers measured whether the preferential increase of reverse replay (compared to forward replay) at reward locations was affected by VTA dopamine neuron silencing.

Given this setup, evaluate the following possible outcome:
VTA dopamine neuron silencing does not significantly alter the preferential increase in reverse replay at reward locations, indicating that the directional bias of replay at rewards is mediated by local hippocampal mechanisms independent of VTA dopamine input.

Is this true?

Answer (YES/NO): NO